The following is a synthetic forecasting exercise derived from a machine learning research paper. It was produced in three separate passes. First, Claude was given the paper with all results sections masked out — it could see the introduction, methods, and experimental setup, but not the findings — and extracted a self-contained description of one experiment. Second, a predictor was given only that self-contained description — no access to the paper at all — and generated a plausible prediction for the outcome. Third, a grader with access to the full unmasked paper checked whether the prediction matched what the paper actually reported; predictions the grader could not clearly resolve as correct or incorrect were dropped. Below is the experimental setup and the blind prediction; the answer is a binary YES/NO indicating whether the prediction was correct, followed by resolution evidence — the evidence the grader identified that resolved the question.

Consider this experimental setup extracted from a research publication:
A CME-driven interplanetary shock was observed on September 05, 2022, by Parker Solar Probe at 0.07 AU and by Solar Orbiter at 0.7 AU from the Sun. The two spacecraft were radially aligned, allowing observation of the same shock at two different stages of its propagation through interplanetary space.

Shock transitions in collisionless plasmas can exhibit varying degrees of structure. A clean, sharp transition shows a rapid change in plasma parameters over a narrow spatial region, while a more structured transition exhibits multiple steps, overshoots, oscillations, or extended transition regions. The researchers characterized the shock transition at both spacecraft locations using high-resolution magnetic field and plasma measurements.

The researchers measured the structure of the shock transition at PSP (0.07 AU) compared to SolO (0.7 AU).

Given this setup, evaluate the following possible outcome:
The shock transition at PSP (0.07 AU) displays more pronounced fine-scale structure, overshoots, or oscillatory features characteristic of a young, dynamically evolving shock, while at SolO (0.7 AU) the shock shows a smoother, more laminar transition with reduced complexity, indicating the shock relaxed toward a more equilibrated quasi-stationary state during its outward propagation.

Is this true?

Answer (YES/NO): NO